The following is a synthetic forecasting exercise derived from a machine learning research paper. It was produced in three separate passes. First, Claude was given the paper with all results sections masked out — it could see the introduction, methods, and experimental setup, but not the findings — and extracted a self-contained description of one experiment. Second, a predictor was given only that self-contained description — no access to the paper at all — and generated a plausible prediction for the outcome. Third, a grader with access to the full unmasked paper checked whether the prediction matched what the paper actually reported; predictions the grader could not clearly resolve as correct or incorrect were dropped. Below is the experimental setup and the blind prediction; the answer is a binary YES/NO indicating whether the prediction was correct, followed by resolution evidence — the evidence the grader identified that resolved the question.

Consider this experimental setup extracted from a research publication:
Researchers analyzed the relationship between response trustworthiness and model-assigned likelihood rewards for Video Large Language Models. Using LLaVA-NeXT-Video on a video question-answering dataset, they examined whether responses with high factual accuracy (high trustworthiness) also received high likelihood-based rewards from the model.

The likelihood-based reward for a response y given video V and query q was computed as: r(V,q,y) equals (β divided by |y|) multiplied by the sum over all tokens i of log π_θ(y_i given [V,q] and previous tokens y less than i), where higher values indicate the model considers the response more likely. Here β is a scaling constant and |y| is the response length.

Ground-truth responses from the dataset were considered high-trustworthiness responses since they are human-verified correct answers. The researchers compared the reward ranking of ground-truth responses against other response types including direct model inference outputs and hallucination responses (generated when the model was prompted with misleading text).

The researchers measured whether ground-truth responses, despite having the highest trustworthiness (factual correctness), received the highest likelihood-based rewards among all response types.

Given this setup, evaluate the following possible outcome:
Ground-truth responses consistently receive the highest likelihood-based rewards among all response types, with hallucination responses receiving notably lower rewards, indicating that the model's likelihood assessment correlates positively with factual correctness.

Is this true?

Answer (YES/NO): NO